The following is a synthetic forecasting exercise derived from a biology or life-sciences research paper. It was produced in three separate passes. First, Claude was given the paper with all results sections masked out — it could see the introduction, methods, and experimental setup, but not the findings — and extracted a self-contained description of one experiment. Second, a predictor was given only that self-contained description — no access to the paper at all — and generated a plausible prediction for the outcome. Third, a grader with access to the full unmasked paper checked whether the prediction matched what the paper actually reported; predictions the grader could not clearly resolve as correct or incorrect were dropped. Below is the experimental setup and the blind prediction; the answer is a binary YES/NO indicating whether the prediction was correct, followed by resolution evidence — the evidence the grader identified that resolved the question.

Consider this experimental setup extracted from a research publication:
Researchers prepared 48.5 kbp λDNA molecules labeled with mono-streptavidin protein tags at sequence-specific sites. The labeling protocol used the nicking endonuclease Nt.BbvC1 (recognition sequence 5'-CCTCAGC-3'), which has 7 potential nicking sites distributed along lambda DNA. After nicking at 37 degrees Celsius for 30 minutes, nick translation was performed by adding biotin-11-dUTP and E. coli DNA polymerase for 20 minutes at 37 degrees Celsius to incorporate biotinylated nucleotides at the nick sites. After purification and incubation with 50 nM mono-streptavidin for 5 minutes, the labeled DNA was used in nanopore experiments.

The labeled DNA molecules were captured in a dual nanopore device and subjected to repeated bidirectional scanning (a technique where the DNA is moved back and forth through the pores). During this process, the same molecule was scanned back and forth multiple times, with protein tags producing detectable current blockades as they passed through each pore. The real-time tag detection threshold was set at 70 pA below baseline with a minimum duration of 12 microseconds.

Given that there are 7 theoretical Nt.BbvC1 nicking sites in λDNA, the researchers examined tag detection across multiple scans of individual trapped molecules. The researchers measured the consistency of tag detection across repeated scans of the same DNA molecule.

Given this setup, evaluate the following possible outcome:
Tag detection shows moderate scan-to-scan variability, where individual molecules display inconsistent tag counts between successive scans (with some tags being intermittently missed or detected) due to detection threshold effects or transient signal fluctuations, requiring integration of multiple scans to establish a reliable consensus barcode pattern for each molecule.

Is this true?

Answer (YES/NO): YES